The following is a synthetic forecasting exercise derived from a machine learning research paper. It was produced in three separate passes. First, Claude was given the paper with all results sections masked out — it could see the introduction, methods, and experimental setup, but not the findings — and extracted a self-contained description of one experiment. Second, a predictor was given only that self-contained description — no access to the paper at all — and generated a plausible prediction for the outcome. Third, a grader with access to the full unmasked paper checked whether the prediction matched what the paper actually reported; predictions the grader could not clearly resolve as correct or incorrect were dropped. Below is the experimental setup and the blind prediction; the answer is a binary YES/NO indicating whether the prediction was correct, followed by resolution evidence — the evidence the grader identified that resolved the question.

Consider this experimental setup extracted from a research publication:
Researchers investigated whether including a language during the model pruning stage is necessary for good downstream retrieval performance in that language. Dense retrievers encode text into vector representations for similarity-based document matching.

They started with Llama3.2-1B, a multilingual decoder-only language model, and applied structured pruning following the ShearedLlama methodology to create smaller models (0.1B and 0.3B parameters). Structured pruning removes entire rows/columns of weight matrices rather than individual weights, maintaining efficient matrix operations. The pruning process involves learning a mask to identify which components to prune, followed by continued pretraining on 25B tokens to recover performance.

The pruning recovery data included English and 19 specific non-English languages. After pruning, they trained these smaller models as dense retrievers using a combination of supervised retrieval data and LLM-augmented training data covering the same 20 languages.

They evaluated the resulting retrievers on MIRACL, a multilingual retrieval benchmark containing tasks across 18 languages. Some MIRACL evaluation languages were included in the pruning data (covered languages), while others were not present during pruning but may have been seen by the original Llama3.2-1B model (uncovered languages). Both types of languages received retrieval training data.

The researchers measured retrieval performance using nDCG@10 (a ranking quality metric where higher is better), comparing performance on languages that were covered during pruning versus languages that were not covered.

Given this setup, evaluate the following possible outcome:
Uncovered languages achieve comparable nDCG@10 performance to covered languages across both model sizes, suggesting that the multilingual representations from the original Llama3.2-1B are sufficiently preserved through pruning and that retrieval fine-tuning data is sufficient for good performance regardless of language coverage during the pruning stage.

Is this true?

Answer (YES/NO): NO